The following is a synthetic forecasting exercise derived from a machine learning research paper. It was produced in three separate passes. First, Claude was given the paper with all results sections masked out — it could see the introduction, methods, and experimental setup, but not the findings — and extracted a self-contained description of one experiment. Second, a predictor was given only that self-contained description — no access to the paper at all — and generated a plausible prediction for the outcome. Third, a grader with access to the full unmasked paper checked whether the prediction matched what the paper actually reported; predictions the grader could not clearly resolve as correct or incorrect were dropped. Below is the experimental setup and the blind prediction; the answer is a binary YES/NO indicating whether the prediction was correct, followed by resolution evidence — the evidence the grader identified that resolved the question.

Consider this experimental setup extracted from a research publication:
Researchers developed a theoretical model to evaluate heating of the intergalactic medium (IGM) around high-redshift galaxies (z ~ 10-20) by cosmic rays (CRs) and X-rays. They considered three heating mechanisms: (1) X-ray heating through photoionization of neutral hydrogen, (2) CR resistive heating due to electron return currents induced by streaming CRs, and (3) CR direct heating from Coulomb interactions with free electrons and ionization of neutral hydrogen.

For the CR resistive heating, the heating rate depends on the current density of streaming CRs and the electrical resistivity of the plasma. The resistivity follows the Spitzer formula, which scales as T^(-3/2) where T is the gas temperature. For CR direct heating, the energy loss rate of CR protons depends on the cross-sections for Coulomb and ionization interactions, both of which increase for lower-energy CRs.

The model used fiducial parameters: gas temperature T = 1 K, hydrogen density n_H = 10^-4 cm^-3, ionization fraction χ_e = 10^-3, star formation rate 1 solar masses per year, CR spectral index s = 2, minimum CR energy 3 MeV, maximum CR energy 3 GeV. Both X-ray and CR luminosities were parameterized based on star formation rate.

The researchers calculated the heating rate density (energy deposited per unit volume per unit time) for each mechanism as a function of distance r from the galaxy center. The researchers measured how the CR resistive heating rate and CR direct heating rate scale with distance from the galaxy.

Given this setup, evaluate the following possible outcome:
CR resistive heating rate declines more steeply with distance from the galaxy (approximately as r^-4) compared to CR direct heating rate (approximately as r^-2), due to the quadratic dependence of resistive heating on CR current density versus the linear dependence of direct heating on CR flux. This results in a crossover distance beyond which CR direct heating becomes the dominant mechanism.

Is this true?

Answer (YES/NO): YES